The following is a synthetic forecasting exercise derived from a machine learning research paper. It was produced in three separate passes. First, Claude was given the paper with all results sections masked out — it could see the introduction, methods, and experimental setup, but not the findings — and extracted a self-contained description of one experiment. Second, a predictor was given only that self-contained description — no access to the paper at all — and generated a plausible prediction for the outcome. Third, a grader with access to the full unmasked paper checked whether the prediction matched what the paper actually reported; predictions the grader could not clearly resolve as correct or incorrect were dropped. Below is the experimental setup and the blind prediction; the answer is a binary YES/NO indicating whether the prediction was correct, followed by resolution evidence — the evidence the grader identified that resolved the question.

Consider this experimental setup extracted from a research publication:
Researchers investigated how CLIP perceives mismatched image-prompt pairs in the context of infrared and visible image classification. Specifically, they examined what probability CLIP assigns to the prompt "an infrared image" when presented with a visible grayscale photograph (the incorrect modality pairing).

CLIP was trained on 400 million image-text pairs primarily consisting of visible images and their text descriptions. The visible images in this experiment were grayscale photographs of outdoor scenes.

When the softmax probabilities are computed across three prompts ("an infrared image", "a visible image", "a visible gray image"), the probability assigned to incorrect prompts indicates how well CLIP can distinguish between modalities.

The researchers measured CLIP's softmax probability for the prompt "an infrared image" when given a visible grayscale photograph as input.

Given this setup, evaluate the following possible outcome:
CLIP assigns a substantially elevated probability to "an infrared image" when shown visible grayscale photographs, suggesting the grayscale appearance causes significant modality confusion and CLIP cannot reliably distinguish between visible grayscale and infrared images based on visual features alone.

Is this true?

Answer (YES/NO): NO